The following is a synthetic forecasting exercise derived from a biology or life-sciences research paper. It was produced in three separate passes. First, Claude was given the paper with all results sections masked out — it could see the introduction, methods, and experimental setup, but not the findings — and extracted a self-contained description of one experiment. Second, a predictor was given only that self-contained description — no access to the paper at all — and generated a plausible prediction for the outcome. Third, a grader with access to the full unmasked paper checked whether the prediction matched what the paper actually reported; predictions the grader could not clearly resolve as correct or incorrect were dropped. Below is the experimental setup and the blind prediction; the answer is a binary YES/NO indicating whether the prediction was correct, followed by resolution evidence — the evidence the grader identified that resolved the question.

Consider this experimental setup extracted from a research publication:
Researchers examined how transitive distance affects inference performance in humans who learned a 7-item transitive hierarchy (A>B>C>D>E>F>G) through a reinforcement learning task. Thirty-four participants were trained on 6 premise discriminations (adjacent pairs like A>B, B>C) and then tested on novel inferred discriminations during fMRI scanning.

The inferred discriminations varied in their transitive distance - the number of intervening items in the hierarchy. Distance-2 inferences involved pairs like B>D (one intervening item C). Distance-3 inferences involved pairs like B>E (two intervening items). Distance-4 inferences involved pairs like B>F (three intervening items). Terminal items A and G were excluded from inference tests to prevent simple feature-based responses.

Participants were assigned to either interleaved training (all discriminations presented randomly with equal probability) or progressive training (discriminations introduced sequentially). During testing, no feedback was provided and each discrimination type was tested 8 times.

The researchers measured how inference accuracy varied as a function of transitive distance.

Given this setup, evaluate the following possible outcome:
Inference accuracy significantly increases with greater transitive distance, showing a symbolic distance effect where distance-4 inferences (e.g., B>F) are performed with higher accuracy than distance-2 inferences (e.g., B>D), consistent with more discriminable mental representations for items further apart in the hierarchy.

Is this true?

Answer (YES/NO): YES